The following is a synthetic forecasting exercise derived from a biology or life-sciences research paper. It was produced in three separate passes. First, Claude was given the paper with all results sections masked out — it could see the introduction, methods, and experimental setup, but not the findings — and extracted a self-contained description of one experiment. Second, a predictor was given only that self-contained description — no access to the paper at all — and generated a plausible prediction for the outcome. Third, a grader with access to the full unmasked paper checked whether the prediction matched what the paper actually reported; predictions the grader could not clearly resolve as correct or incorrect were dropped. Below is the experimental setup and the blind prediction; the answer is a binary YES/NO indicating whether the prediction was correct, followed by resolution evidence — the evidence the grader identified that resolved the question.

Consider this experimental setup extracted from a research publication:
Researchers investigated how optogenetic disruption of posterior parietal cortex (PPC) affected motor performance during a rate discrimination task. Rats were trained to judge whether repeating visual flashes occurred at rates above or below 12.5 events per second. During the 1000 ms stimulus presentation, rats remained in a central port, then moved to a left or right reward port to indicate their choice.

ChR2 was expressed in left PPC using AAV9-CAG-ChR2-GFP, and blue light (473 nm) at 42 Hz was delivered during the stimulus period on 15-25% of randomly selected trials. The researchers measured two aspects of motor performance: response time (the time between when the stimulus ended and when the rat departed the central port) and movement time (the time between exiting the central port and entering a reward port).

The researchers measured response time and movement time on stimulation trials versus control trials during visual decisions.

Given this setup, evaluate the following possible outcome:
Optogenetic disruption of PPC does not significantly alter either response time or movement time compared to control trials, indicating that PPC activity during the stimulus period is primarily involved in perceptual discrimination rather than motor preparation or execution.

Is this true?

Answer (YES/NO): YES